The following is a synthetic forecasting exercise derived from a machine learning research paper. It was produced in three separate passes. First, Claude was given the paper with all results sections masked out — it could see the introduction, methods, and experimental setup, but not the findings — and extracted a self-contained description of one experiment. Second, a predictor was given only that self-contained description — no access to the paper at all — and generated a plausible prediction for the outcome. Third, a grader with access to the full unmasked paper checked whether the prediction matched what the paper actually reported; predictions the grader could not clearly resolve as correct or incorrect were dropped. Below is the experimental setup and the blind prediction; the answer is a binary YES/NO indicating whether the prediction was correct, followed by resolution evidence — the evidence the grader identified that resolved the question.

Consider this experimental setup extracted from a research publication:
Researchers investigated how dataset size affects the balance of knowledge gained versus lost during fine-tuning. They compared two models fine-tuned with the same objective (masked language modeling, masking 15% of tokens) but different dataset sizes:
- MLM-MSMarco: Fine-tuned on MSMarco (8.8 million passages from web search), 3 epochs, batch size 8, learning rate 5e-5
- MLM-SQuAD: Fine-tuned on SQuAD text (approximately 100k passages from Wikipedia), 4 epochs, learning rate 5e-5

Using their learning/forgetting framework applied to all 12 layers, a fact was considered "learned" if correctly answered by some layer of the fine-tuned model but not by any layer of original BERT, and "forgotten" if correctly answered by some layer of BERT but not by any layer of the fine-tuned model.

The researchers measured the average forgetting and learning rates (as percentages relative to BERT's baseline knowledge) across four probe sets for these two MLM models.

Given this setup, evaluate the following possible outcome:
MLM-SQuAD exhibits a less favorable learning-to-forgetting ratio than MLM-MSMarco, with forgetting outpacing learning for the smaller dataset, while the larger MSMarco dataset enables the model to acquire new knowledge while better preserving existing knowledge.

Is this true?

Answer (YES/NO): NO